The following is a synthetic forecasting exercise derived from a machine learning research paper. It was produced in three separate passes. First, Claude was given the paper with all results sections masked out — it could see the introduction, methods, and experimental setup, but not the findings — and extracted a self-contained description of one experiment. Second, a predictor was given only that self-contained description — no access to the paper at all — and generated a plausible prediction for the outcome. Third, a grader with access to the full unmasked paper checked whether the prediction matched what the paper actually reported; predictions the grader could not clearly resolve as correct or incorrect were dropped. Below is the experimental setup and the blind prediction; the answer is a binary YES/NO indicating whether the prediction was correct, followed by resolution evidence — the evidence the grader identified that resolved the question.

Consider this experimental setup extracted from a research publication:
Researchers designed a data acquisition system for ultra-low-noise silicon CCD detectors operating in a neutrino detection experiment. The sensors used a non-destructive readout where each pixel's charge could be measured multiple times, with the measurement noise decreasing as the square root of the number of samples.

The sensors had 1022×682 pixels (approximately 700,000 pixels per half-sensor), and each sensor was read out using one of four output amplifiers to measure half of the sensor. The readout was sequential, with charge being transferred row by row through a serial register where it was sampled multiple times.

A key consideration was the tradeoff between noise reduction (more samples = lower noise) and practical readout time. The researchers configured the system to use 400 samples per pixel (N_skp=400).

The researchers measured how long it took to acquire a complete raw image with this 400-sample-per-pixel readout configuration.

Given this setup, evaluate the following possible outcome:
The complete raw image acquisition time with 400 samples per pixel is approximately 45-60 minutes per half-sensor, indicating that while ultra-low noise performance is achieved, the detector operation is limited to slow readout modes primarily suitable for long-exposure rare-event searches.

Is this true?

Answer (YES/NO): NO